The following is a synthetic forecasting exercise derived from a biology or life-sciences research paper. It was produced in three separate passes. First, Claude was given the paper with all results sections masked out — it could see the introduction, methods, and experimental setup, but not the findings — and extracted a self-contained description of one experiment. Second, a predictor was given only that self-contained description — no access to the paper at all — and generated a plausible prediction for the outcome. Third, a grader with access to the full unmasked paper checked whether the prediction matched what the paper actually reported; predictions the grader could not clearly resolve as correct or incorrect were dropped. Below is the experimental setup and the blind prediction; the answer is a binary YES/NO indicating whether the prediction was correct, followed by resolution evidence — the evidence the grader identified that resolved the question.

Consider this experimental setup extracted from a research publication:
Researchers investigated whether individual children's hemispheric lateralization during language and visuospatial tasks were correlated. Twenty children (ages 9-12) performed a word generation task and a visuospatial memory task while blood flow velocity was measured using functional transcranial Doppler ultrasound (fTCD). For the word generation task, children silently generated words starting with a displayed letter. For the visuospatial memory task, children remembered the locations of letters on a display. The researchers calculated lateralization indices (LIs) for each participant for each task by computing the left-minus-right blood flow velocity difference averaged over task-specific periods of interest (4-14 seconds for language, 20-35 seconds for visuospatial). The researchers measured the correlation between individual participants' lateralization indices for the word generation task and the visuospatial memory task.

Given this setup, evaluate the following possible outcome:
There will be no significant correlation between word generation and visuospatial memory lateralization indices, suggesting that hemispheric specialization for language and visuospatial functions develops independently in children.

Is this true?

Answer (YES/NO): NO